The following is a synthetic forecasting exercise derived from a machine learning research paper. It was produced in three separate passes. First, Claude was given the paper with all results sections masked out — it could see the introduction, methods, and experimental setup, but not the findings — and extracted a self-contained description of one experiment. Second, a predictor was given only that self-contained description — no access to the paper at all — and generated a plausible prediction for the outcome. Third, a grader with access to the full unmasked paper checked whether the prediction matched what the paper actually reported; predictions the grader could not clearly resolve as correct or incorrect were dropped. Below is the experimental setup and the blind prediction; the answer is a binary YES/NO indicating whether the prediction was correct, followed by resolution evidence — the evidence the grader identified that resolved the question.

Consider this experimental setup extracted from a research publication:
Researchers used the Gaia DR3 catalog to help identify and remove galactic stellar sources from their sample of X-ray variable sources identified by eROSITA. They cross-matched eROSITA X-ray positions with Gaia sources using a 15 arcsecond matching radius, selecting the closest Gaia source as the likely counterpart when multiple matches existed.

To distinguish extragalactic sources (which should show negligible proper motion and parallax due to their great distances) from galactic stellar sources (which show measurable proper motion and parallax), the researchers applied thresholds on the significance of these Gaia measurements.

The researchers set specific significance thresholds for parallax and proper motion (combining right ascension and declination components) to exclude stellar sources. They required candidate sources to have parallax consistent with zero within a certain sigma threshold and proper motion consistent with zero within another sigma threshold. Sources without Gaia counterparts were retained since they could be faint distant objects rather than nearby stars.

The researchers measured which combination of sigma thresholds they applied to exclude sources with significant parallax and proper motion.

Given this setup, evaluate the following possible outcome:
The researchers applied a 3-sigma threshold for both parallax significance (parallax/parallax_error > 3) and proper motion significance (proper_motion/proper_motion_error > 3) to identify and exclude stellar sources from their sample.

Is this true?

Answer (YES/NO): NO